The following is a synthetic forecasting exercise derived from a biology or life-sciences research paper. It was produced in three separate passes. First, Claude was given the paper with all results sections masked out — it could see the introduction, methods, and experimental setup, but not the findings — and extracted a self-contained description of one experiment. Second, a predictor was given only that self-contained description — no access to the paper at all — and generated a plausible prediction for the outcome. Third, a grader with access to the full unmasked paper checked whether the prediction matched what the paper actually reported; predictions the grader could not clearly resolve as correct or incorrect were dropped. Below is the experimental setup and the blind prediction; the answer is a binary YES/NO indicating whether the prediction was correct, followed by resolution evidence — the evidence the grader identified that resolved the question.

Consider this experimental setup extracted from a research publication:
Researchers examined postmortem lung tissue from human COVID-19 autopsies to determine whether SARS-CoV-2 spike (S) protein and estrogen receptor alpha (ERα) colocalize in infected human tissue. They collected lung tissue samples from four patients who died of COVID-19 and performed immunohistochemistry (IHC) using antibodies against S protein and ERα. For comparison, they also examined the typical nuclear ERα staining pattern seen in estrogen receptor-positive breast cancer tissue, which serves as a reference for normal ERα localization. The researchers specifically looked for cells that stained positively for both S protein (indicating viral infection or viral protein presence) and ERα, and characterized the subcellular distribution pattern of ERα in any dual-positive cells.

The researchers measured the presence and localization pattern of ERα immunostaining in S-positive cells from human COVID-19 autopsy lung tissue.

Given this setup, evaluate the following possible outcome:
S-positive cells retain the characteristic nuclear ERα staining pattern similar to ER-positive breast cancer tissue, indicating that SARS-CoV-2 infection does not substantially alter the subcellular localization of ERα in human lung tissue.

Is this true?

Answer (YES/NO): NO